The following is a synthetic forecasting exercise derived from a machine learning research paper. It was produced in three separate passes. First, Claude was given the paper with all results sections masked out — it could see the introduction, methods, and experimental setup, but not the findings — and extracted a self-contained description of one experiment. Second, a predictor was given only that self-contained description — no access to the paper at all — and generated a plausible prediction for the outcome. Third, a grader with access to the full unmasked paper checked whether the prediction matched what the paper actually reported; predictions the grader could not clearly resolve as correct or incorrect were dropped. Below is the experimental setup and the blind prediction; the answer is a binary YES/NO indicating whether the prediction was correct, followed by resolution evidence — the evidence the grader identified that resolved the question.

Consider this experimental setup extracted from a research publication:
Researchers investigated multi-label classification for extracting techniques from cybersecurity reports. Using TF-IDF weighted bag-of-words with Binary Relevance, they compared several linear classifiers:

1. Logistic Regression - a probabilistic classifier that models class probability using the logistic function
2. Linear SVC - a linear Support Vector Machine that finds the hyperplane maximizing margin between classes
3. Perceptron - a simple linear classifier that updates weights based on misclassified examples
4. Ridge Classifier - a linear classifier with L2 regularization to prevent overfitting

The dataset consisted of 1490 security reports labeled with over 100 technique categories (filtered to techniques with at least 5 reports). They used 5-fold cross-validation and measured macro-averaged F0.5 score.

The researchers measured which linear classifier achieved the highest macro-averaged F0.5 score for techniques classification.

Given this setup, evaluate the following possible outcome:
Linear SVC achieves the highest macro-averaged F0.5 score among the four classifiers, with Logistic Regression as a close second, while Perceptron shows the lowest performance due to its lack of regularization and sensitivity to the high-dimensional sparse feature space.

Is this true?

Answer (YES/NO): NO